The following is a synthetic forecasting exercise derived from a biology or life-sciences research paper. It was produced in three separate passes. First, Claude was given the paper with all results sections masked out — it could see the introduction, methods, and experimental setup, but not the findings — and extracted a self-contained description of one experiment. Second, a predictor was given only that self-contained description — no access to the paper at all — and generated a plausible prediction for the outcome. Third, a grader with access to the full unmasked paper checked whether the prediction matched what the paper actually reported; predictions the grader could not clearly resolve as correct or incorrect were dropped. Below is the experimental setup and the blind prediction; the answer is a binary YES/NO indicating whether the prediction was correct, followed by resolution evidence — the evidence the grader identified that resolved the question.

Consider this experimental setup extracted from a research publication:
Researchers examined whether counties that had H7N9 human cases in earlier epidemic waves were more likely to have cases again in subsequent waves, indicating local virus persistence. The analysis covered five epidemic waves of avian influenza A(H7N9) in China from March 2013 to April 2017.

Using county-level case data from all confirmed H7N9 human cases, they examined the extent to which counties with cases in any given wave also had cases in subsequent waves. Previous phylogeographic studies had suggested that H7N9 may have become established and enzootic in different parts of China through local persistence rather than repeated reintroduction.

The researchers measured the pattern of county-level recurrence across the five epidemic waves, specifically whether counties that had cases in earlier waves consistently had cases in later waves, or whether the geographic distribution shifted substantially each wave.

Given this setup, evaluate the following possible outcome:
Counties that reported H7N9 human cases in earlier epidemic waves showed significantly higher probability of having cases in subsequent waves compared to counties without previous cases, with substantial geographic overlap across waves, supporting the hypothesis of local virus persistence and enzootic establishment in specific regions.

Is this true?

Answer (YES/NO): YES